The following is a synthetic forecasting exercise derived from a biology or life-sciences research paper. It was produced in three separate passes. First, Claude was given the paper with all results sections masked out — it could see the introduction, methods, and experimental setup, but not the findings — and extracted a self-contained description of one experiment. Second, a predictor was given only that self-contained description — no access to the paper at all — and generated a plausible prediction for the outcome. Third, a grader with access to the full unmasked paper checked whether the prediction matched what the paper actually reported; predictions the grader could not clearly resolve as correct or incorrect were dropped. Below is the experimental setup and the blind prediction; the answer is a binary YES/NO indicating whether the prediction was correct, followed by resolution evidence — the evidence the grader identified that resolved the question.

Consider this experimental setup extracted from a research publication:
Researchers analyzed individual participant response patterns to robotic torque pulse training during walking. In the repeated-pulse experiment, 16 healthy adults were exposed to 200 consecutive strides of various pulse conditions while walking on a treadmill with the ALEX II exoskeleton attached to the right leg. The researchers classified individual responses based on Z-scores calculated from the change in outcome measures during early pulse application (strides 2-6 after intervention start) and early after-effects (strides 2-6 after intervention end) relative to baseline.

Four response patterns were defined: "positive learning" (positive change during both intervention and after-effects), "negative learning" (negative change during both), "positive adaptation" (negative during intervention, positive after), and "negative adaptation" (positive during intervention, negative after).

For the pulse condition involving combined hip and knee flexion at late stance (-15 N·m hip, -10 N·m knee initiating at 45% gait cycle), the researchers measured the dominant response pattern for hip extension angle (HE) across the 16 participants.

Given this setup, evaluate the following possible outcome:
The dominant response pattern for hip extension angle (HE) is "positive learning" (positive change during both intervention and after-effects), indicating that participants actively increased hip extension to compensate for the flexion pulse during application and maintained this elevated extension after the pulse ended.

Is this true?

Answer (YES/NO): NO